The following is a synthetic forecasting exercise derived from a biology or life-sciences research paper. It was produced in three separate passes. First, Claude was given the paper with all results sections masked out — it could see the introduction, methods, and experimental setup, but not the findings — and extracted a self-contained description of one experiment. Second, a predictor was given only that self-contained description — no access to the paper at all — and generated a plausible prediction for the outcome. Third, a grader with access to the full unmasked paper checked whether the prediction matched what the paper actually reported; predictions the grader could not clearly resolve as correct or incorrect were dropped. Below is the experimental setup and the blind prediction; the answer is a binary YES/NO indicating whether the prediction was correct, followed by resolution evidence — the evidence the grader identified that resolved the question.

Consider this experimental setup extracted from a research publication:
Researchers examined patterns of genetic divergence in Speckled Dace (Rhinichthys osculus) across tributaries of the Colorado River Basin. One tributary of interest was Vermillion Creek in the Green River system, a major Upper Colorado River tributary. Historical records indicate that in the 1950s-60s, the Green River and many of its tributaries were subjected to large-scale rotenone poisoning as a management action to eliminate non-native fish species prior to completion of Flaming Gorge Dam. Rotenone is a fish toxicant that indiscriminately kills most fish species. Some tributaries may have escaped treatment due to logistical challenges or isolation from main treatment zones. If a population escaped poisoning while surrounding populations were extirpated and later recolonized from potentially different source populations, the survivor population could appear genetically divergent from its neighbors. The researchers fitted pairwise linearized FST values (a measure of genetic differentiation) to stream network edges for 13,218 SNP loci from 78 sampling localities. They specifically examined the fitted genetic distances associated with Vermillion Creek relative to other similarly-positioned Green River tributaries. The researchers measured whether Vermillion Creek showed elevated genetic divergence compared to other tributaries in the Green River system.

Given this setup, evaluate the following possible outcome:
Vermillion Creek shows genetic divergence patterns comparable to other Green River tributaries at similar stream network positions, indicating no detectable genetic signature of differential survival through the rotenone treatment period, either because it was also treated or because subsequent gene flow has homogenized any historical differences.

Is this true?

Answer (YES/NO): NO